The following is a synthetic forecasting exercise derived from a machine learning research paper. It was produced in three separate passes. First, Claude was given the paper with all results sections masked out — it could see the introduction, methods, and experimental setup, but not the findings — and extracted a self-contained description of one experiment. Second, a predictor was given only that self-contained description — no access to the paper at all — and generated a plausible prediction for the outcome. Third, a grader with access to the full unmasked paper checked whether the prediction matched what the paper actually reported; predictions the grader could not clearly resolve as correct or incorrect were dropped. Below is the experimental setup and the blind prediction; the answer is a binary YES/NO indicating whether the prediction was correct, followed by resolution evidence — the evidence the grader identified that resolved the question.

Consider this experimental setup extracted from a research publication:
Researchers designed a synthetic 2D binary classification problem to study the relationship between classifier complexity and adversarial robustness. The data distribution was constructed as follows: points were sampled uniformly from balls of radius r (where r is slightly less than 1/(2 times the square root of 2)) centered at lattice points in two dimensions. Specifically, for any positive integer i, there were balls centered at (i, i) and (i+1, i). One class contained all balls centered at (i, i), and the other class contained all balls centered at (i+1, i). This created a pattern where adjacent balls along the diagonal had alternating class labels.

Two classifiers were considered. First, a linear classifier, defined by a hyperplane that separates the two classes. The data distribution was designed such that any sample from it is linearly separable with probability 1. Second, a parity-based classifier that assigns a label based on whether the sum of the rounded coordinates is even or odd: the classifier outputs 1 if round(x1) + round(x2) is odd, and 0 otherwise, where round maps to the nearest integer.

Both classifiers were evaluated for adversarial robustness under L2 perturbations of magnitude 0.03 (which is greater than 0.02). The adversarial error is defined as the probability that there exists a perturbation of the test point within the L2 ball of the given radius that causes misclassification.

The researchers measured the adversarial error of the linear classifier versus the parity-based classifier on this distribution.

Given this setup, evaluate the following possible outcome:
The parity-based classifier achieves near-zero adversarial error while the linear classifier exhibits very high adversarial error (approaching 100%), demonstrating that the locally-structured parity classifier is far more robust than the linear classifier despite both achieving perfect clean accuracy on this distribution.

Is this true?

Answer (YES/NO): NO